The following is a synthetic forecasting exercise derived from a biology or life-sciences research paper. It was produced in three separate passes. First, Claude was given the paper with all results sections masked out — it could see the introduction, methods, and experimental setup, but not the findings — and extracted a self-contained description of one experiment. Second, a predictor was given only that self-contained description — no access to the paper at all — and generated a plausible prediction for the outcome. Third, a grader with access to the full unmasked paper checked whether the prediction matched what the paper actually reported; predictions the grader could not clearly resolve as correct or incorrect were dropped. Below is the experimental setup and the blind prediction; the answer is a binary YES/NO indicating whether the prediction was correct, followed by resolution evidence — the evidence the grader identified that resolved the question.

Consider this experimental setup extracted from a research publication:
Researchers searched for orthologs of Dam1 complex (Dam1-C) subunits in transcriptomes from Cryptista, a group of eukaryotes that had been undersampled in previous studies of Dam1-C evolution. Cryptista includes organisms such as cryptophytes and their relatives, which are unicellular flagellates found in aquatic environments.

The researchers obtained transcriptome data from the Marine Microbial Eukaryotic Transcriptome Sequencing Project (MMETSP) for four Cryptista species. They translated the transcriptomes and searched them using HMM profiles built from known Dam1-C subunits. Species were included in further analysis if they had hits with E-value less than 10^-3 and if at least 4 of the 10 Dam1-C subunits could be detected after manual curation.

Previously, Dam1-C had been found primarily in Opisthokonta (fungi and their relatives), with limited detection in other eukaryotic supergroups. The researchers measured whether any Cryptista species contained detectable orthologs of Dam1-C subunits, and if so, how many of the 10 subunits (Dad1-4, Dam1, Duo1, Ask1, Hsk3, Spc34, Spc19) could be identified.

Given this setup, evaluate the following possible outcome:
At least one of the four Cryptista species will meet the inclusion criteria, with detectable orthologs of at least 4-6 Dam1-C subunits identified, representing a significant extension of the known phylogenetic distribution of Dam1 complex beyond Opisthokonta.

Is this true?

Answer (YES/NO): YES